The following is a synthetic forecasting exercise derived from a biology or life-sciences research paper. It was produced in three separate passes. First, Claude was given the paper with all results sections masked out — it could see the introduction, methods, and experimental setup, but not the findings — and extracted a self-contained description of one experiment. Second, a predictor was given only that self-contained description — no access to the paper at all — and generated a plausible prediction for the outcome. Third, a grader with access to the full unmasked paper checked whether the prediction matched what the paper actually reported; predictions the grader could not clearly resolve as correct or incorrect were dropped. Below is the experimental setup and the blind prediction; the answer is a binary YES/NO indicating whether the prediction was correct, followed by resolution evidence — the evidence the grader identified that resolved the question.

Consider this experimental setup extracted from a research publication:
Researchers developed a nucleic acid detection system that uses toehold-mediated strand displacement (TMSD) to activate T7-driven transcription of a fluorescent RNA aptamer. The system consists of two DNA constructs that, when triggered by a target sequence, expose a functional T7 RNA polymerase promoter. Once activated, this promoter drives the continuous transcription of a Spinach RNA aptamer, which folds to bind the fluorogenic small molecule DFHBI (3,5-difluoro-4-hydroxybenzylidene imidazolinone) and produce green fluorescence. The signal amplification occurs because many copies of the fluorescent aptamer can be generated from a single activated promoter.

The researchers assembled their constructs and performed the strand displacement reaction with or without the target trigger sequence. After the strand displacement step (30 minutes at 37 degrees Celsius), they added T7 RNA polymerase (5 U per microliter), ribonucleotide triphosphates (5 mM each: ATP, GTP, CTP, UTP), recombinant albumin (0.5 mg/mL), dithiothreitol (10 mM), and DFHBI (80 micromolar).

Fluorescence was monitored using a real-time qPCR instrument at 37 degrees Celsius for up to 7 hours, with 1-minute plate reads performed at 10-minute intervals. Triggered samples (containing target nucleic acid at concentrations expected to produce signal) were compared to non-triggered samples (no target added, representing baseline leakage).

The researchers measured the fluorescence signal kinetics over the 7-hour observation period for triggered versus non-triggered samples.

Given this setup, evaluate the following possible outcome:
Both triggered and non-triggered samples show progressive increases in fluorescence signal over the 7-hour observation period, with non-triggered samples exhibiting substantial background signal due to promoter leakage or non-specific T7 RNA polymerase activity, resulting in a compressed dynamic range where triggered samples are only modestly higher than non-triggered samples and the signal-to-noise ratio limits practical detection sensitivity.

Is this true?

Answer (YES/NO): NO